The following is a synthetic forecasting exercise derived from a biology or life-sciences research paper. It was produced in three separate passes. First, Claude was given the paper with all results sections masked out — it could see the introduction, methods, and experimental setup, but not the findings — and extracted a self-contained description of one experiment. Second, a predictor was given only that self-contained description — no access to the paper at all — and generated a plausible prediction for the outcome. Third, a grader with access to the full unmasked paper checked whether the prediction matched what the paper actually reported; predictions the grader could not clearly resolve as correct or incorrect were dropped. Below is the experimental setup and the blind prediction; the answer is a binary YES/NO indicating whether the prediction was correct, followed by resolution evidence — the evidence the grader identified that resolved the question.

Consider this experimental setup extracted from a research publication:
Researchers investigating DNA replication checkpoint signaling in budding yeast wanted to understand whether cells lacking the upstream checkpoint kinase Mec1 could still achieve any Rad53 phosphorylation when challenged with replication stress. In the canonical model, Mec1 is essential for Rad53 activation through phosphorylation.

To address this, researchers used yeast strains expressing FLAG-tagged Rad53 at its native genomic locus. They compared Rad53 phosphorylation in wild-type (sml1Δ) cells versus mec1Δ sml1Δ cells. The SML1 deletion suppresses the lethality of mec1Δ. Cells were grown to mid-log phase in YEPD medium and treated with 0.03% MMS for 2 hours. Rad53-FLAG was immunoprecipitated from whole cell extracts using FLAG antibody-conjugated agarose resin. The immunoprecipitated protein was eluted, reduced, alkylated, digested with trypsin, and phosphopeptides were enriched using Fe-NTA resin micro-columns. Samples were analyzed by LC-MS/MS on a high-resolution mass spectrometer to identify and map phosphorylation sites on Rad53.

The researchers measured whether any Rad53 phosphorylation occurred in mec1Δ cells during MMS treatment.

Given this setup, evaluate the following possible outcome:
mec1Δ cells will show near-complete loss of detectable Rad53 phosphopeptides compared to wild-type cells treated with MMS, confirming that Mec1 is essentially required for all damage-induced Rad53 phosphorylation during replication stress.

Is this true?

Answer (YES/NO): NO